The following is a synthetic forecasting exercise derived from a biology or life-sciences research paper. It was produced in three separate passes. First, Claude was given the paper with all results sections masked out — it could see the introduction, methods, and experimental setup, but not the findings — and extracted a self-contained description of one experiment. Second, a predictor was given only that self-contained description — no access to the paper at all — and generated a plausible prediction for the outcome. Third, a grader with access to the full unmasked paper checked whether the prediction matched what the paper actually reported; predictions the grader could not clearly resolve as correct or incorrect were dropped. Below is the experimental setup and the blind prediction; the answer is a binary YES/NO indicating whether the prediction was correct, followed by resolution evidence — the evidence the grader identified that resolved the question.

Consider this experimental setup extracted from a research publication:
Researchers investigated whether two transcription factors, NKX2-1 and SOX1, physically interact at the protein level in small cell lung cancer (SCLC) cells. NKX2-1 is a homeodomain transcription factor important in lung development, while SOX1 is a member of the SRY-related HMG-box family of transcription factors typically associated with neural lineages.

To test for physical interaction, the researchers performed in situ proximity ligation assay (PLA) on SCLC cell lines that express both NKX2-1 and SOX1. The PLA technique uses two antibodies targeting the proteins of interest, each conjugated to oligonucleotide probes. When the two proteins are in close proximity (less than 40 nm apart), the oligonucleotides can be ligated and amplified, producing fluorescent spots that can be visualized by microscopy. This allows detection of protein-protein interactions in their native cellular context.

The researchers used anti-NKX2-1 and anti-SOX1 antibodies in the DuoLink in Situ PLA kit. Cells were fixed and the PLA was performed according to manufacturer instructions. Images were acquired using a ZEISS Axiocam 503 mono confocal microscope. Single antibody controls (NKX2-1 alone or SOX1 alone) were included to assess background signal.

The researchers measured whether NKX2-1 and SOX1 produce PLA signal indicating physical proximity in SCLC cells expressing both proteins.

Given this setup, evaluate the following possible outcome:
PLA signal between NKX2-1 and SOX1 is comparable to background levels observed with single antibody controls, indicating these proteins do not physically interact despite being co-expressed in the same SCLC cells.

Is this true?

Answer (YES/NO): NO